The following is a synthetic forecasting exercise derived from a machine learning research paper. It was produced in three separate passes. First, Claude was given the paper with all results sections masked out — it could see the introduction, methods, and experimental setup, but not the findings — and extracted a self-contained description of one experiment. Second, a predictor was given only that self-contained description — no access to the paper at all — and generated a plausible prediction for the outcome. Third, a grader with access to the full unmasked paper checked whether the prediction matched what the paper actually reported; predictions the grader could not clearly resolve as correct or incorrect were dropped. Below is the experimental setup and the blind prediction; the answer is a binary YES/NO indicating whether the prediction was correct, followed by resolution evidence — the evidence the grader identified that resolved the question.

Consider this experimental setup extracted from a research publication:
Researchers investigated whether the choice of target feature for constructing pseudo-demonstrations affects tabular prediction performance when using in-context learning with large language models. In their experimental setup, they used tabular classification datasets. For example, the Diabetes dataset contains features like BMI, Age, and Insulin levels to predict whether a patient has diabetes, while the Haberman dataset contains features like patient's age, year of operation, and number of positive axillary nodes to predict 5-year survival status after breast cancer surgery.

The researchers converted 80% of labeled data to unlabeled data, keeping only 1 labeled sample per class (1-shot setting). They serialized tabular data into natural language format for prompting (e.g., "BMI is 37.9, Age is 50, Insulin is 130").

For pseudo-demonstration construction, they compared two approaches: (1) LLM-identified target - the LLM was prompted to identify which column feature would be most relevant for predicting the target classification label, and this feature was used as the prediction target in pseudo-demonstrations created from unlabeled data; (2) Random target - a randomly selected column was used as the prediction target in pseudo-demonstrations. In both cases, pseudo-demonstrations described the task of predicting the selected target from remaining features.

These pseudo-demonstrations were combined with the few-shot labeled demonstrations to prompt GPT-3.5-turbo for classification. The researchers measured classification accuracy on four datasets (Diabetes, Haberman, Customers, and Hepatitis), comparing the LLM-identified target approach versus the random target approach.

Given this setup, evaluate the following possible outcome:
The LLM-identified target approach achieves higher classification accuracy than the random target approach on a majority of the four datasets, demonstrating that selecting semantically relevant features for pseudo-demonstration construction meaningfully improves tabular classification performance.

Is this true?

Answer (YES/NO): YES